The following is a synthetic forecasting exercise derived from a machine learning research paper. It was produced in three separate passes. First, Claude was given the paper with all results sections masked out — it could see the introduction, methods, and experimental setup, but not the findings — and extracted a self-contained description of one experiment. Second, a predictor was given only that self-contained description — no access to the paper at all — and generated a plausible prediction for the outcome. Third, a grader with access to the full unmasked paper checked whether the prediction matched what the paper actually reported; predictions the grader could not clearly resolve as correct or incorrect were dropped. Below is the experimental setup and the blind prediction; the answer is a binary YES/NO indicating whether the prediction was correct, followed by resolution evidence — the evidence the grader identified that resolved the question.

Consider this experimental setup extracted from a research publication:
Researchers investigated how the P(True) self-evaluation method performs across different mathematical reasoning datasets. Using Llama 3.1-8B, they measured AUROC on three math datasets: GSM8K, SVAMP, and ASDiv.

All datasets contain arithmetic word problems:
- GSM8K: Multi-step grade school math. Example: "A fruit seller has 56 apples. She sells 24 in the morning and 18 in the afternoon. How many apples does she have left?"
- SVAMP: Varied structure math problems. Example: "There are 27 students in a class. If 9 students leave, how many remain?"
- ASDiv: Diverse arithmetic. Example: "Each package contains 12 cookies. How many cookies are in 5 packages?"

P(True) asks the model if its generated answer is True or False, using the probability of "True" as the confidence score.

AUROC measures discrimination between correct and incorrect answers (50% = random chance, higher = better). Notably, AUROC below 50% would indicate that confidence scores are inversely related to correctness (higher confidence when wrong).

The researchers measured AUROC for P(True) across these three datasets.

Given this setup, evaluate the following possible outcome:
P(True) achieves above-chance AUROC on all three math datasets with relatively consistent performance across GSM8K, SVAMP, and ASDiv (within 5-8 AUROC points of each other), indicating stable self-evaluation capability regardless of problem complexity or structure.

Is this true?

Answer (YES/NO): NO